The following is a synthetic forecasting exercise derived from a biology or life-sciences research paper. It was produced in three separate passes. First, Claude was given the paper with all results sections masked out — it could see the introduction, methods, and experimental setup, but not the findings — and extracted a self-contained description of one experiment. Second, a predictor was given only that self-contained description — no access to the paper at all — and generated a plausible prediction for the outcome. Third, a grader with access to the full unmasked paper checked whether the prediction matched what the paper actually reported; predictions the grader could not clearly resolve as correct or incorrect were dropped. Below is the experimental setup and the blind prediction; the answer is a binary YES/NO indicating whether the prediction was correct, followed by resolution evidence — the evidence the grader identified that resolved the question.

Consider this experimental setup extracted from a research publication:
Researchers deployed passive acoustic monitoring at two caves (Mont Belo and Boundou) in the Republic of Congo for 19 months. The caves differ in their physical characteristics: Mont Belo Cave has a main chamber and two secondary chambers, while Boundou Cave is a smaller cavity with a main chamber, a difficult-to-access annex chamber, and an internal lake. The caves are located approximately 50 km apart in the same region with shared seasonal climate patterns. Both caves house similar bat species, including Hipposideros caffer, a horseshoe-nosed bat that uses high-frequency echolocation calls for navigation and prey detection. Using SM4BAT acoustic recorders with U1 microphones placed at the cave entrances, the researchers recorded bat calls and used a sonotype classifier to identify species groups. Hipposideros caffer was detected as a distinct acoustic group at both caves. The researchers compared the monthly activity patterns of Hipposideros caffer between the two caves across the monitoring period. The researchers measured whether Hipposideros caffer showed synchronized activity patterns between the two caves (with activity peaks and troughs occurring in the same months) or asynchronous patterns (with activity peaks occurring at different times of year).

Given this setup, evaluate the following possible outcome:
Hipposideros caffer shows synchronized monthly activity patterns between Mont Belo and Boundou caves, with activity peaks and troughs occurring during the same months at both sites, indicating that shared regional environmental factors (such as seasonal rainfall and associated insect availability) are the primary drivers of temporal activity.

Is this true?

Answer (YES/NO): YES